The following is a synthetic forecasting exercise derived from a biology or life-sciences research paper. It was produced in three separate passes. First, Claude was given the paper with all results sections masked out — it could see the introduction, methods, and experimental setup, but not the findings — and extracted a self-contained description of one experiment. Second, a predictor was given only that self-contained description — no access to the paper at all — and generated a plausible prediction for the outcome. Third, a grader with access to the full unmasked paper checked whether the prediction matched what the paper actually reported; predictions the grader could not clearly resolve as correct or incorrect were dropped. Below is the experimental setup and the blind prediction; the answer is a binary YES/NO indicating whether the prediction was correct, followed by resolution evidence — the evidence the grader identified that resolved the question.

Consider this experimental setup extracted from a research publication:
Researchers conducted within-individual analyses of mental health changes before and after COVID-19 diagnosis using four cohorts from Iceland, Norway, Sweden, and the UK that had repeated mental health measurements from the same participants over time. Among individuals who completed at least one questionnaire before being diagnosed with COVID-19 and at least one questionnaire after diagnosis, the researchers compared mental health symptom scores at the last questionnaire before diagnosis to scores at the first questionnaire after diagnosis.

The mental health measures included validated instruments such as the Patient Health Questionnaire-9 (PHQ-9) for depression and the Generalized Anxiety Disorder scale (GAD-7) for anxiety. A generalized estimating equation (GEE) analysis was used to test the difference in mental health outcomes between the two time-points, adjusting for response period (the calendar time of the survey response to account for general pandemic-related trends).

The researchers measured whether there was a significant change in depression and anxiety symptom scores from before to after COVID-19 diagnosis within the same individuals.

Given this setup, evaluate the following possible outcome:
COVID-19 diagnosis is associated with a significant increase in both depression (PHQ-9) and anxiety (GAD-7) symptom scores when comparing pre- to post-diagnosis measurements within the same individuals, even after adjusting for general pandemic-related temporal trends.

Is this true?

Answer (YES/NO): NO